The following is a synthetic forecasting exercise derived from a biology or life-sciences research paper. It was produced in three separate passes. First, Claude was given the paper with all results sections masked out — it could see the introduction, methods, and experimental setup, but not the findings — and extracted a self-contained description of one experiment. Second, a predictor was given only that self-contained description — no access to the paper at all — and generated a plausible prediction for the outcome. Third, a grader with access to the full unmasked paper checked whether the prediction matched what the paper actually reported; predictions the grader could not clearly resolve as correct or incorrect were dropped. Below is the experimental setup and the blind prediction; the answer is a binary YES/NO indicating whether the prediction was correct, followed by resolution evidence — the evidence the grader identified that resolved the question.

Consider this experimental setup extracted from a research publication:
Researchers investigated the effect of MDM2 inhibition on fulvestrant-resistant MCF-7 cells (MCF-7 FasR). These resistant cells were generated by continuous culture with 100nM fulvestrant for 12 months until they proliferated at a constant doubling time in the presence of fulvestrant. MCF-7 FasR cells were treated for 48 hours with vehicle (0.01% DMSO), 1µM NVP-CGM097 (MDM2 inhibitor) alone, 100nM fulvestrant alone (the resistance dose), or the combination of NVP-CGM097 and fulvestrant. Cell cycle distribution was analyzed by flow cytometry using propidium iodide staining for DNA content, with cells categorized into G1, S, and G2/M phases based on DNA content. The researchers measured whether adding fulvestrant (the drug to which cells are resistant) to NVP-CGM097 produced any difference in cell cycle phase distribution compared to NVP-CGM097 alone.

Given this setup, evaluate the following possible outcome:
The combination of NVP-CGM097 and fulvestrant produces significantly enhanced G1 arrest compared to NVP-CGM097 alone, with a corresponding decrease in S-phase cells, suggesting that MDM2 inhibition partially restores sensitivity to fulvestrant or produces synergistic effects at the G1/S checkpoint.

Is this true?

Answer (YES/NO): NO